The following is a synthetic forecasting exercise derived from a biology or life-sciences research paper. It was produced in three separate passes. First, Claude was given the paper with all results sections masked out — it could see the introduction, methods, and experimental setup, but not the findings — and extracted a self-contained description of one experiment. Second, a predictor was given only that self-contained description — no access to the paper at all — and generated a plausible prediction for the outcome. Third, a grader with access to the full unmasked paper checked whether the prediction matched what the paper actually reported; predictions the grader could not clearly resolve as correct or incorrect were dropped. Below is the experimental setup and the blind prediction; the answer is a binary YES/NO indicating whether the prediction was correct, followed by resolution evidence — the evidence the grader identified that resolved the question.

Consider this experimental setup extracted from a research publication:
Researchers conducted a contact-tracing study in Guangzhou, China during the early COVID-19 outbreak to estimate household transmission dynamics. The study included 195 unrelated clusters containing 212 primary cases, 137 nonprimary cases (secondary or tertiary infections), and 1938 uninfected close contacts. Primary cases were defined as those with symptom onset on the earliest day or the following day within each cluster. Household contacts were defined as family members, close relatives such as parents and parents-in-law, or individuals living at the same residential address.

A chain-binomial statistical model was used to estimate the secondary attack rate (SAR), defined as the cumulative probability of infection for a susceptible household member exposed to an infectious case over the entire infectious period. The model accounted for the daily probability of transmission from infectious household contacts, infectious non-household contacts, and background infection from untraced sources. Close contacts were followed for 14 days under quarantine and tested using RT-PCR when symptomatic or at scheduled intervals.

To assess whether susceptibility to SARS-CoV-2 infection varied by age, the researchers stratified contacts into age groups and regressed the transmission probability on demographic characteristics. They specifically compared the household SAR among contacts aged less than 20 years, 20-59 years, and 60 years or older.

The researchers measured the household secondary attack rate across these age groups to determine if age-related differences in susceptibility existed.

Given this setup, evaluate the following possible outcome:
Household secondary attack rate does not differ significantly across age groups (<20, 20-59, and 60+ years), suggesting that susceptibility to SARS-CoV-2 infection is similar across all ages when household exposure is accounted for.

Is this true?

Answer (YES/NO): NO